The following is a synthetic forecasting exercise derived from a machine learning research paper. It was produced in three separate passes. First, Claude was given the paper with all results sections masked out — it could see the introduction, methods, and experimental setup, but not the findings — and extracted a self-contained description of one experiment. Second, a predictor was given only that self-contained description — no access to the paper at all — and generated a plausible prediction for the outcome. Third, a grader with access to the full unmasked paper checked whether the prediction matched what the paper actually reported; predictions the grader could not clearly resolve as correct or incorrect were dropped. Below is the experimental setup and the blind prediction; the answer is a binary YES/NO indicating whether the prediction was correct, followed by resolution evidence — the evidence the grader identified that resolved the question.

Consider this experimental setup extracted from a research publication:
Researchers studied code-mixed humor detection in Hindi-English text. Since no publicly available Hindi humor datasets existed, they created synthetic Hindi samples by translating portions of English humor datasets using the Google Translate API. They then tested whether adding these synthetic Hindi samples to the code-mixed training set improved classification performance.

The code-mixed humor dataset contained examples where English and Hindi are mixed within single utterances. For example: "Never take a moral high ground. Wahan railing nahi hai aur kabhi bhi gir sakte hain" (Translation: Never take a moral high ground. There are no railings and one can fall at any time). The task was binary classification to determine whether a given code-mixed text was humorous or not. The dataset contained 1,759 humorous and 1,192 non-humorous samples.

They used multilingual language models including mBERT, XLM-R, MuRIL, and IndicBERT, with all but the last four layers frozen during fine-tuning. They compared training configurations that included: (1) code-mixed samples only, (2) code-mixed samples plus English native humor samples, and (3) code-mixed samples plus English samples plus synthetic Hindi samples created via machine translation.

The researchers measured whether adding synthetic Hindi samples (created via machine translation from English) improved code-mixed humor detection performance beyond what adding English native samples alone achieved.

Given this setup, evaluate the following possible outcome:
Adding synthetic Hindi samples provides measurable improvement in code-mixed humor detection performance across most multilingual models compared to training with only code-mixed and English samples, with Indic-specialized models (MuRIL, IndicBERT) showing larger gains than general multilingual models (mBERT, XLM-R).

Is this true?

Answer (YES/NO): NO